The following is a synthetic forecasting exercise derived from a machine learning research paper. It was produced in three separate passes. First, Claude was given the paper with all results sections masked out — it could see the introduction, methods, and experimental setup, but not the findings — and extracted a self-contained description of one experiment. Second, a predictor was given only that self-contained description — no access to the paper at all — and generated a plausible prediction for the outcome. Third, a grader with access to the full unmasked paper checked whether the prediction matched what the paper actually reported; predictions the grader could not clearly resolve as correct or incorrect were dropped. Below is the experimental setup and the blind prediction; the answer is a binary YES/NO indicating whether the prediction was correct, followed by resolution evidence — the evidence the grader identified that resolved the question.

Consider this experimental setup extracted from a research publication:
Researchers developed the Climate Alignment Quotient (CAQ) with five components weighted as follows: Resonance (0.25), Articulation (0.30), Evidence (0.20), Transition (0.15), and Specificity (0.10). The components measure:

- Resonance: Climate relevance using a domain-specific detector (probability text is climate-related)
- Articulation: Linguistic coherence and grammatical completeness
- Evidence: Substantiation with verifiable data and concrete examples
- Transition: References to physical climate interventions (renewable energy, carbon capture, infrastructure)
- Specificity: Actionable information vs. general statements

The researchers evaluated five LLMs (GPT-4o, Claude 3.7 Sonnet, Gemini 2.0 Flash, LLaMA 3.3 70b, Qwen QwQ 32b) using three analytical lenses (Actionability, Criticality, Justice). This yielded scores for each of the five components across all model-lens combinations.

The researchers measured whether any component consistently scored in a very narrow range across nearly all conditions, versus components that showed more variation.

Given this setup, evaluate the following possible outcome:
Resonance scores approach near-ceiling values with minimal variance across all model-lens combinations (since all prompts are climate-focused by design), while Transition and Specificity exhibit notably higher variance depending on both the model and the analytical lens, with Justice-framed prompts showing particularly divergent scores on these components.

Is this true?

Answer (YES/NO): NO